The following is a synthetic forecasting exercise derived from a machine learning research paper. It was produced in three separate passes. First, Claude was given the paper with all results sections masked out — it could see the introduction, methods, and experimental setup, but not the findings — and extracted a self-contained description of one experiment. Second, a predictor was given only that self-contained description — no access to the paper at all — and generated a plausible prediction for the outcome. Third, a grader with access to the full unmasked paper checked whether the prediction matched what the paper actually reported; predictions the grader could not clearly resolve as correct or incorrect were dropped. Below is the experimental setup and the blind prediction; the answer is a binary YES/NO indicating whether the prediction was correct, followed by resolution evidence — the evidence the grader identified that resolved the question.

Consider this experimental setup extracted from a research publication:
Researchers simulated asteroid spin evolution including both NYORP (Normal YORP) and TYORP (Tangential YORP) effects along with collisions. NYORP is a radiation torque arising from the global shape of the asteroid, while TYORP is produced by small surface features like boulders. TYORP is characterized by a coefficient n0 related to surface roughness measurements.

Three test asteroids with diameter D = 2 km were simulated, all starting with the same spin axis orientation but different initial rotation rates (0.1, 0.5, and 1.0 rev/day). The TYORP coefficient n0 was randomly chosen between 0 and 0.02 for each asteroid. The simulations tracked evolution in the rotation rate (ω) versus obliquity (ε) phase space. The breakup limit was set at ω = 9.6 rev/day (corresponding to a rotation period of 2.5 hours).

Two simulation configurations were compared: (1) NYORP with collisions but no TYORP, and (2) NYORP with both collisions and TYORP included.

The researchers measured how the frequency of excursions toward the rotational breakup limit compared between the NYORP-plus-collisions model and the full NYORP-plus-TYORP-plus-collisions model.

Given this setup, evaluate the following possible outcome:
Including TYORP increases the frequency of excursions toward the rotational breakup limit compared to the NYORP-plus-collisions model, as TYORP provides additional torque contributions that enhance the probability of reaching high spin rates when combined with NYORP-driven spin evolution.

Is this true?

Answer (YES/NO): YES